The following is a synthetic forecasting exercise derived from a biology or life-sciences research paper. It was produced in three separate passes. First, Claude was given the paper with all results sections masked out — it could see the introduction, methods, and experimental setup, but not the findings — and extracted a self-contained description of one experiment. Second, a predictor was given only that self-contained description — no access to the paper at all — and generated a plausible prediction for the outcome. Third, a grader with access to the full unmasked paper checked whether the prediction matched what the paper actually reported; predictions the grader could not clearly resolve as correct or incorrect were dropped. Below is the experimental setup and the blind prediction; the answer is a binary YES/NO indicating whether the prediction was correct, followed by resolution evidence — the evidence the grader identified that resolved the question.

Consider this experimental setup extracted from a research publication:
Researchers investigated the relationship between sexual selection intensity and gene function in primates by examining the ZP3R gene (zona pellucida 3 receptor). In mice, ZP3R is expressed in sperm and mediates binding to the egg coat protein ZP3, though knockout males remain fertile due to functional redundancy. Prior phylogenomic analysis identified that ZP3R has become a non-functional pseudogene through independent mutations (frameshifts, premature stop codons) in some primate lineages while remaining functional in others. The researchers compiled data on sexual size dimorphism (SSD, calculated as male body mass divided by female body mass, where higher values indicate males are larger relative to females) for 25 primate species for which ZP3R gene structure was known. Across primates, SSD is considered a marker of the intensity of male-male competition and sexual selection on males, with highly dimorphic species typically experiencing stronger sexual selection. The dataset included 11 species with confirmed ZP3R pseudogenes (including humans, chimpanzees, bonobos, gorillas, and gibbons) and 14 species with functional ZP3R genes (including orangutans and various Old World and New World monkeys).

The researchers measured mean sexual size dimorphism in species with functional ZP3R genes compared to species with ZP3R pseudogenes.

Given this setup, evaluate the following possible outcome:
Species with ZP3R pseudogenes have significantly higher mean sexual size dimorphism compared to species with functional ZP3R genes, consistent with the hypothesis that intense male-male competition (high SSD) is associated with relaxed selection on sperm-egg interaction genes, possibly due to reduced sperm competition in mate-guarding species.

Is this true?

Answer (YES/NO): NO